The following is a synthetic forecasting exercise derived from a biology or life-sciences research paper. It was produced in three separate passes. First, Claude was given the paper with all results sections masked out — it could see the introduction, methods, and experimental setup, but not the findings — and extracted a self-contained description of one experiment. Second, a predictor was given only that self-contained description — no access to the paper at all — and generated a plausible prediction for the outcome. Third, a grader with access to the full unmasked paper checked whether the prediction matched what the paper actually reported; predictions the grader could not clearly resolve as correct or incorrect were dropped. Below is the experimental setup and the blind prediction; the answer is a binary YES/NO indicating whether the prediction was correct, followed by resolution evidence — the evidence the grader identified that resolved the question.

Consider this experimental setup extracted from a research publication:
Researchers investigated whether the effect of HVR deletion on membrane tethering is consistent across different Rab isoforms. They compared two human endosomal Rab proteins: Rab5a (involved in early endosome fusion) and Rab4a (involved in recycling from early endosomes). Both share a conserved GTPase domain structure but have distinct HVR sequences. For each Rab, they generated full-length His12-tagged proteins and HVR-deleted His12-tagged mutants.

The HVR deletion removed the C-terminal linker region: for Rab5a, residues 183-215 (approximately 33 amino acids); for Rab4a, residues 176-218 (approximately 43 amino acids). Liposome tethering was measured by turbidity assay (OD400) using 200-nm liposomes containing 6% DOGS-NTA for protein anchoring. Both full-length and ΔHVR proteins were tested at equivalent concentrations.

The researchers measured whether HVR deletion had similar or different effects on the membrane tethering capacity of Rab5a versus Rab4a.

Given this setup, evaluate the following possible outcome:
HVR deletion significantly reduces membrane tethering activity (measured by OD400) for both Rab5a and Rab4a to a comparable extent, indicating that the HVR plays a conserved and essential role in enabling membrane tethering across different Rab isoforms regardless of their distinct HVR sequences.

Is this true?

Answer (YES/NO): NO